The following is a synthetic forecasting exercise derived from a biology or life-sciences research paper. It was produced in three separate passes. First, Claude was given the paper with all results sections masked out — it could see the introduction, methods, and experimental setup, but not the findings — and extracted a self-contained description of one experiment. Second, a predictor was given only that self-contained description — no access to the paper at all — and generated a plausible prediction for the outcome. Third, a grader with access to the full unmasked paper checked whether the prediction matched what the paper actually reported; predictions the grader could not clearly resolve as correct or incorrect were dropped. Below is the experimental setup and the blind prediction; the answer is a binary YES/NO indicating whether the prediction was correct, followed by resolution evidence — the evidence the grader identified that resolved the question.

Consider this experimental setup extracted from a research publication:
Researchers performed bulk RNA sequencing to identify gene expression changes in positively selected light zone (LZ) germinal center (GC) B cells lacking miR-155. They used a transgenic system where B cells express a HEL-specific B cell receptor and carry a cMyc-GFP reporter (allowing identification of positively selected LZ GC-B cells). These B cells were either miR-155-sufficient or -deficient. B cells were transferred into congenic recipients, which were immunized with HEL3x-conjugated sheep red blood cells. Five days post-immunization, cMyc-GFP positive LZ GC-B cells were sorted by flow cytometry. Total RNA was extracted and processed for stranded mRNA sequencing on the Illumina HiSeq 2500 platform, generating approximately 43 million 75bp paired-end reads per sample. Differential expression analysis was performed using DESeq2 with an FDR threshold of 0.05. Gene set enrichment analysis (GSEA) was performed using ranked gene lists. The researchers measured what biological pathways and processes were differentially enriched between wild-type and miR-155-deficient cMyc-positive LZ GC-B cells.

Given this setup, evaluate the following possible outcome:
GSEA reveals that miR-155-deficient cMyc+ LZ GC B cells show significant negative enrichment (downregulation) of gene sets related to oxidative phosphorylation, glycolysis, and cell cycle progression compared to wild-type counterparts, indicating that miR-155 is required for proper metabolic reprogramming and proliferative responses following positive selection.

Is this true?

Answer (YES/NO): NO